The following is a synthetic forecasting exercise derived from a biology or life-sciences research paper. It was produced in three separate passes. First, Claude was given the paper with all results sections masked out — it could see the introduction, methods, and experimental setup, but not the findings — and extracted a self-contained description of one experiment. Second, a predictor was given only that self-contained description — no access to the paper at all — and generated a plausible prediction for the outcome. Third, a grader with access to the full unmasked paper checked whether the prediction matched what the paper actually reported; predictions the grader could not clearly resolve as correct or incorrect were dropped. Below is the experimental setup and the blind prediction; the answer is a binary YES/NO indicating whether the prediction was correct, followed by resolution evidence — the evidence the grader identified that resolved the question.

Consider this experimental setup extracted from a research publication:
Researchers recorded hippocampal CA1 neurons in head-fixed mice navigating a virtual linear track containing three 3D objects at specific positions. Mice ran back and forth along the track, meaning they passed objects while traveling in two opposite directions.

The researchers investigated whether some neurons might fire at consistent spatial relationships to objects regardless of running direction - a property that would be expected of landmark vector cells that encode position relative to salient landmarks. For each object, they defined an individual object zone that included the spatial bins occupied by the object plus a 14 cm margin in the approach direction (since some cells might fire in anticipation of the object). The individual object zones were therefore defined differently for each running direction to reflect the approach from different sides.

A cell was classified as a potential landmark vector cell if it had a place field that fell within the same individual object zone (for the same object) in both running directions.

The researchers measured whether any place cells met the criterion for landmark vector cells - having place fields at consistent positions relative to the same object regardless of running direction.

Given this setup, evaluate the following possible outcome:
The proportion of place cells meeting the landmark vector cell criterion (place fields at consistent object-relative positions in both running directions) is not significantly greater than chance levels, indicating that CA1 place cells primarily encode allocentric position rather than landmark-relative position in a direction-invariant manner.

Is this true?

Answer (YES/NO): YES